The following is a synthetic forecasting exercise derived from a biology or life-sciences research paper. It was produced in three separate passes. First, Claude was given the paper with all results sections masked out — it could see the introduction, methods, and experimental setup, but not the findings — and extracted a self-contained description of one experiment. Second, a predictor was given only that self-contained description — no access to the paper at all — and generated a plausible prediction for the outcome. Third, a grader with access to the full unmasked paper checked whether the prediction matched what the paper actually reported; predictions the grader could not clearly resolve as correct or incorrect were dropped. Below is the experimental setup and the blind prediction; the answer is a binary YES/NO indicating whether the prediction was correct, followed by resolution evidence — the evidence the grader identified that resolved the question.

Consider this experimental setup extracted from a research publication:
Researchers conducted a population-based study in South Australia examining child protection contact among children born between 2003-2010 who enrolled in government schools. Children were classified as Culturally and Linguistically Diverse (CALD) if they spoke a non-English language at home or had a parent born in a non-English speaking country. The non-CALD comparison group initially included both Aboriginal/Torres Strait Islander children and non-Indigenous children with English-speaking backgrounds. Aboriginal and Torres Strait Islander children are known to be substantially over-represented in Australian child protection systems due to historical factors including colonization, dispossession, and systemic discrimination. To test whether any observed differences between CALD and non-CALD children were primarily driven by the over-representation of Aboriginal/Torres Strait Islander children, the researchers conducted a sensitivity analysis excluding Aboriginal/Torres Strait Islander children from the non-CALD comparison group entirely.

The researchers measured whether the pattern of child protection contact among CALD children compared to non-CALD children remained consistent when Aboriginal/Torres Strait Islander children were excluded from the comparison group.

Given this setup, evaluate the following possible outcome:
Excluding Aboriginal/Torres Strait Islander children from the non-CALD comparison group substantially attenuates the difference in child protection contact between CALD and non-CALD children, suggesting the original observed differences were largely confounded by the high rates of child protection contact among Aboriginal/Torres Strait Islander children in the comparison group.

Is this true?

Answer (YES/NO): NO